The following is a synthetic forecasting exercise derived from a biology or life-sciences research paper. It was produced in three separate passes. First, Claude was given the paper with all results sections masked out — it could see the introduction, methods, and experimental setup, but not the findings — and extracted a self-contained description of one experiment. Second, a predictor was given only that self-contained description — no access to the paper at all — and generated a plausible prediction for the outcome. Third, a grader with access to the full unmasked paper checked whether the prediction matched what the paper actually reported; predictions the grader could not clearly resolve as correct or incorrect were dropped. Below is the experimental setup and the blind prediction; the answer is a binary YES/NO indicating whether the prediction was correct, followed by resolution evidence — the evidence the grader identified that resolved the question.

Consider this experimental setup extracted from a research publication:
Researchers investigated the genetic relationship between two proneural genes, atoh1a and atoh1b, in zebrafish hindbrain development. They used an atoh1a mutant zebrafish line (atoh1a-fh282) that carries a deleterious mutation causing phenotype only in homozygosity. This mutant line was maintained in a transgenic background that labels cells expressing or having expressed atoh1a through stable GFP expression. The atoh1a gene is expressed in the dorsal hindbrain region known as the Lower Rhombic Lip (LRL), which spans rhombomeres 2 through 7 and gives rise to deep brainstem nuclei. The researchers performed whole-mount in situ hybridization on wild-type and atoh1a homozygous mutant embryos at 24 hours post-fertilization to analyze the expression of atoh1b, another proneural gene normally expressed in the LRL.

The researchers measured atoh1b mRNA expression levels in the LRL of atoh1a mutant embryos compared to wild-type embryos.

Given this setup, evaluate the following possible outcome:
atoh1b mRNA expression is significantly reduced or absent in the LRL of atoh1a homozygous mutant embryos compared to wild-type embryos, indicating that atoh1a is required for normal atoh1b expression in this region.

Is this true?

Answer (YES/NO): YES